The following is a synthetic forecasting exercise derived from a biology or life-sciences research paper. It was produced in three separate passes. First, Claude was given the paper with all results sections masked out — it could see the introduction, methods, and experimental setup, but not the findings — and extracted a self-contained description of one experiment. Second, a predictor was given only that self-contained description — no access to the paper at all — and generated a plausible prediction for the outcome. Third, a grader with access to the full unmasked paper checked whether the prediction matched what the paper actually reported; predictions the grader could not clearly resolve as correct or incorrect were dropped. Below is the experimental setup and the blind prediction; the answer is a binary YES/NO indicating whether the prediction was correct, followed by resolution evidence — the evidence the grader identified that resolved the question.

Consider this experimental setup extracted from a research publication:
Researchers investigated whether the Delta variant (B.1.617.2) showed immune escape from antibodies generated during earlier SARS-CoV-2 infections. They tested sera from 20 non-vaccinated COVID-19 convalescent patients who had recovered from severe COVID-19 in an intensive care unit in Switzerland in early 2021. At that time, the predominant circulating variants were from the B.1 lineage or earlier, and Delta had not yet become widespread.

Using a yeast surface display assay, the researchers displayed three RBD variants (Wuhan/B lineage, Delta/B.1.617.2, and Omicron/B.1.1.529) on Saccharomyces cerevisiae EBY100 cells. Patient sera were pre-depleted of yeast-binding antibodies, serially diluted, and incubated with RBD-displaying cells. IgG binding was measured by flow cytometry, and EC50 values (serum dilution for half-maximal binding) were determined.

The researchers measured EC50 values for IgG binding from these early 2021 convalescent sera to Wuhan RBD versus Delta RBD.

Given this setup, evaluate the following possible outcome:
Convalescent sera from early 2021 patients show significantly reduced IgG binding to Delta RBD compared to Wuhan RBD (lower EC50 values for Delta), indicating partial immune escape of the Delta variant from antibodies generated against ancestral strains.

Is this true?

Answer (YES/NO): NO